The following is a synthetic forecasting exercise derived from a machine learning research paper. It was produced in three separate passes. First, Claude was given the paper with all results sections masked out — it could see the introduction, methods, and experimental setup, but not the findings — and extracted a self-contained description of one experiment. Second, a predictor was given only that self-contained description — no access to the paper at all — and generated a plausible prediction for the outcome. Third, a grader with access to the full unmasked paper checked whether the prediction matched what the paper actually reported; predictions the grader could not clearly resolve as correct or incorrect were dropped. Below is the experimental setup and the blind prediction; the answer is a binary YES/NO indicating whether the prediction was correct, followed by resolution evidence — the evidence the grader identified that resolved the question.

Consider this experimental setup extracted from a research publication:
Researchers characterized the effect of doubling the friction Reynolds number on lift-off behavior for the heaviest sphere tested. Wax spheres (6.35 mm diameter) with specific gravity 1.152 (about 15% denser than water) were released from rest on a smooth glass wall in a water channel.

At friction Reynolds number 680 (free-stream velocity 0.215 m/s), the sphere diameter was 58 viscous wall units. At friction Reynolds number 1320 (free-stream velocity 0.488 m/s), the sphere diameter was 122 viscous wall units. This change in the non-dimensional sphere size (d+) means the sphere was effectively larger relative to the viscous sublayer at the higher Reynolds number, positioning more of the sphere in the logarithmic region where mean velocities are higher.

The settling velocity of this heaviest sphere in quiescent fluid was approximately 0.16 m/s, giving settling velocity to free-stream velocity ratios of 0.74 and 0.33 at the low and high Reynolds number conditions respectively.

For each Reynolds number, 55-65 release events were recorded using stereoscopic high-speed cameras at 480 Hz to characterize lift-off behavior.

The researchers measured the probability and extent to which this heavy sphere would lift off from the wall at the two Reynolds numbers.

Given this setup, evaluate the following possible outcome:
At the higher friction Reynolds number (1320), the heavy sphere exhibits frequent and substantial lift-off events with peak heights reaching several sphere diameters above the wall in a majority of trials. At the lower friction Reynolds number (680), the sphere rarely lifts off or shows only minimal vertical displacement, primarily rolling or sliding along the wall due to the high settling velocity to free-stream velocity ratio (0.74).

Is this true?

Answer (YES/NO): NO